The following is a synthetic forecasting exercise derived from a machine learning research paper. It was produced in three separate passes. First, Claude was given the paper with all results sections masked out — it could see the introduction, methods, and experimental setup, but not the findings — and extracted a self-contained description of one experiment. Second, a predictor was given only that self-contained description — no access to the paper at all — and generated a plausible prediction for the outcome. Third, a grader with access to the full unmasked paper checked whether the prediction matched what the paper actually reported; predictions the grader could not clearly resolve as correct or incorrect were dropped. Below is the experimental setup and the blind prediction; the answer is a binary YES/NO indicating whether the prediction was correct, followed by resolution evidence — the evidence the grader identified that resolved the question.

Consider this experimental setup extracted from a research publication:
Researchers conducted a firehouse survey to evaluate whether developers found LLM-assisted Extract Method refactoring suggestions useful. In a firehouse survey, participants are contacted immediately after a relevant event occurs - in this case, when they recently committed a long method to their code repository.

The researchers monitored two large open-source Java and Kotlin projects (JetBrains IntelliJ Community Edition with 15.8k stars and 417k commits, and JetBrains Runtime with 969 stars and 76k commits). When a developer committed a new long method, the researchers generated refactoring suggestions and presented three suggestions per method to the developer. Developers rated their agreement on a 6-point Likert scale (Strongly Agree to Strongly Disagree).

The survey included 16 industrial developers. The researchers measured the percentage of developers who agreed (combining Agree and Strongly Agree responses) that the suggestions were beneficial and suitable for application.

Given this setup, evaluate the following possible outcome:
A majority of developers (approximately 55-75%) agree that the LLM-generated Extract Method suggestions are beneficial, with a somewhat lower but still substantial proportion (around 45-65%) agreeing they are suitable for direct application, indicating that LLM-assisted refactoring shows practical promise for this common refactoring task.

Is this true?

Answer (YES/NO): NO